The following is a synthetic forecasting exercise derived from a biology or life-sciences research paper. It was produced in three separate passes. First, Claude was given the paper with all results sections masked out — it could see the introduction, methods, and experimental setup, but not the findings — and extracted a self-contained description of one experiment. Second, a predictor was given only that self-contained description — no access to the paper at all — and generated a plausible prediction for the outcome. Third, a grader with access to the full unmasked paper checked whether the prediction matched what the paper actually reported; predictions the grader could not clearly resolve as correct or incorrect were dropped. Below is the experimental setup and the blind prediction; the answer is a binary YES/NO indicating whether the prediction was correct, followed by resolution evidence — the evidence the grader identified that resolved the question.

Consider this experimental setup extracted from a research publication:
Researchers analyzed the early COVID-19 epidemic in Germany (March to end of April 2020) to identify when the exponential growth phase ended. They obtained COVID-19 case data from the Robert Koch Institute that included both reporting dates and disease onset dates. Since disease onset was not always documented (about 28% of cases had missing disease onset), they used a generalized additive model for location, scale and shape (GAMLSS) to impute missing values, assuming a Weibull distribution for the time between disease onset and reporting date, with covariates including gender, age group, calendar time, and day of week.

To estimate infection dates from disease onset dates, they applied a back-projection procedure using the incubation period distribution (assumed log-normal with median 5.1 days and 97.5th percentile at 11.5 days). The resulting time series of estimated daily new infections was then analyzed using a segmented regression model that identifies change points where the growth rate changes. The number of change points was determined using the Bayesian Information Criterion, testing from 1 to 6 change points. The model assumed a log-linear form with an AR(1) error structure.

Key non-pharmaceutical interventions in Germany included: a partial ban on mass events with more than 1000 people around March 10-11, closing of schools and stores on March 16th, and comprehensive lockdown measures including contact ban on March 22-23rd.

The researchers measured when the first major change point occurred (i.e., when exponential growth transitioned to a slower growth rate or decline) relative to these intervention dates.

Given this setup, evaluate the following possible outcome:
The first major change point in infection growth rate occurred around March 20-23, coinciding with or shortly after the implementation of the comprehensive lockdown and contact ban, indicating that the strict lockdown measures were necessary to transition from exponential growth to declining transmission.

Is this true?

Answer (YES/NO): NO